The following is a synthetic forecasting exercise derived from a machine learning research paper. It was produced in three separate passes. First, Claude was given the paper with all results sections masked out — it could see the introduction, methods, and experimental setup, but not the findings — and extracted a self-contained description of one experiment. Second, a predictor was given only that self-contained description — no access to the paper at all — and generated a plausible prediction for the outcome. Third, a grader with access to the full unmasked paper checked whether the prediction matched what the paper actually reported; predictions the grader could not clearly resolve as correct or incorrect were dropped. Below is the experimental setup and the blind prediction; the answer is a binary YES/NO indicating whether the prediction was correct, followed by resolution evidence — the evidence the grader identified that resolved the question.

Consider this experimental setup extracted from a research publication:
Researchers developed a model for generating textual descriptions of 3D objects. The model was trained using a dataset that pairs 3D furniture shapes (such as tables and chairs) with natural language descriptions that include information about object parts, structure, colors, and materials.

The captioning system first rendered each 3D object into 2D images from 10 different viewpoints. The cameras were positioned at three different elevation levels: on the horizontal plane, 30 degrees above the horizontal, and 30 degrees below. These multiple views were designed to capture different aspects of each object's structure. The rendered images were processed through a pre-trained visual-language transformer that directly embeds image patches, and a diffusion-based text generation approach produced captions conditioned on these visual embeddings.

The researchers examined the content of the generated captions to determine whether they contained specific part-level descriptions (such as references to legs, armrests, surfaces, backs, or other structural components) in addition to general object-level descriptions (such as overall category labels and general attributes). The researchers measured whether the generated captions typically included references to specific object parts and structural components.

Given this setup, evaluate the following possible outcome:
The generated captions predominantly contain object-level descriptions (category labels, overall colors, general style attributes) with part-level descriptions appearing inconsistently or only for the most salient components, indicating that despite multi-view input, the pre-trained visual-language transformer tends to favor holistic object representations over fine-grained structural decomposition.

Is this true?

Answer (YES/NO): NO